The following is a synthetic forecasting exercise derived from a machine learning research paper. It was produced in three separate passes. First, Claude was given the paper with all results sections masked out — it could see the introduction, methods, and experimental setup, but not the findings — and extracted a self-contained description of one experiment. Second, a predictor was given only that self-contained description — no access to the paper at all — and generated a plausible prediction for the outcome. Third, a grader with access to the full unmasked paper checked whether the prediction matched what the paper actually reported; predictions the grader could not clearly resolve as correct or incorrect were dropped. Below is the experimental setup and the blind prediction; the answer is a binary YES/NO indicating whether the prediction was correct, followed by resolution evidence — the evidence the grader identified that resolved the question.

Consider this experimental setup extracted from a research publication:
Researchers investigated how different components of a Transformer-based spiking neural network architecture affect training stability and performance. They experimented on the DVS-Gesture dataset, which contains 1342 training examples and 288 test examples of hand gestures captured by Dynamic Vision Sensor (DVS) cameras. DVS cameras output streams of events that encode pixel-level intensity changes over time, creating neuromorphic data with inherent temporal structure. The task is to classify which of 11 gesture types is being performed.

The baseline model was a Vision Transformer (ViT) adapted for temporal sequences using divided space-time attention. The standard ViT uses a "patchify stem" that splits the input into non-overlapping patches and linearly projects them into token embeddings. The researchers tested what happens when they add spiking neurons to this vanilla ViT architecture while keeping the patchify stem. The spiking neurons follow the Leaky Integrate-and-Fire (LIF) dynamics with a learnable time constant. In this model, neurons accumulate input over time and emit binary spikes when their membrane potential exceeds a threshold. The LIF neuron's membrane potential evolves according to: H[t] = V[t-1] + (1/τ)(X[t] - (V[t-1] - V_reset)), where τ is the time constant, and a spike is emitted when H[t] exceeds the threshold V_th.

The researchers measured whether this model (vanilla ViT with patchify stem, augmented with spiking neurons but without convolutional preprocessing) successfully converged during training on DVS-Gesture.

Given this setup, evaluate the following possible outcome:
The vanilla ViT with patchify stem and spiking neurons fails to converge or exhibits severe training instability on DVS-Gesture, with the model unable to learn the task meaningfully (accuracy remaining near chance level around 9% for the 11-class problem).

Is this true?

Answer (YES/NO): YES